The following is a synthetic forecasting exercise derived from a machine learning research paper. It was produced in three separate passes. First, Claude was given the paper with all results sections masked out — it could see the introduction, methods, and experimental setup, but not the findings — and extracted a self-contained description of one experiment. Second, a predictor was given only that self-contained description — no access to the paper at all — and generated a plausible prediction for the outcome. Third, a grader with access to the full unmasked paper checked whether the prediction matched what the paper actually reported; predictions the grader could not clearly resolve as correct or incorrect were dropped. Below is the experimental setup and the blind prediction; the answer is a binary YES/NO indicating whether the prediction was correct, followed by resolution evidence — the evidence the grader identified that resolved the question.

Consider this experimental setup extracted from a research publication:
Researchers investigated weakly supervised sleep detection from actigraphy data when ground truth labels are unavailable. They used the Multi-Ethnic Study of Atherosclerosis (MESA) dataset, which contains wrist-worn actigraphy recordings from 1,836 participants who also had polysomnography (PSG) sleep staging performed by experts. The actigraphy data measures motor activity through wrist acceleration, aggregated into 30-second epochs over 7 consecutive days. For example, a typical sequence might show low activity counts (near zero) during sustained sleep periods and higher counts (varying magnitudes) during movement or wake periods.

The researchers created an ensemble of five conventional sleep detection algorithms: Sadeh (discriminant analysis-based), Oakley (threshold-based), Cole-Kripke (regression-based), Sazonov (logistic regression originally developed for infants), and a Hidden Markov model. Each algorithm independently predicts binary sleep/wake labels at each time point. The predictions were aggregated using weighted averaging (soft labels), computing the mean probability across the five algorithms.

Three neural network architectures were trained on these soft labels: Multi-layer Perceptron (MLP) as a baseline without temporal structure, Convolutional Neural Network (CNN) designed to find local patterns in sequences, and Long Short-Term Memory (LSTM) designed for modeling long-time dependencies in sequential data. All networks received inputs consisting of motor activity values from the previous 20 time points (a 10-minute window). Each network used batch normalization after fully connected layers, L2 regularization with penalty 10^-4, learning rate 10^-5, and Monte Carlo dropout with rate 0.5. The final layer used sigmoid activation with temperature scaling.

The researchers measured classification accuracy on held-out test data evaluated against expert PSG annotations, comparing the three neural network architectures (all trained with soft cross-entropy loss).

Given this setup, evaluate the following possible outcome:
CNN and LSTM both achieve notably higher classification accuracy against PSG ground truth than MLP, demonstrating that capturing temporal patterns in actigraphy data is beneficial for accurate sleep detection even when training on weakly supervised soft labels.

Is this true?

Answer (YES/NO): NO